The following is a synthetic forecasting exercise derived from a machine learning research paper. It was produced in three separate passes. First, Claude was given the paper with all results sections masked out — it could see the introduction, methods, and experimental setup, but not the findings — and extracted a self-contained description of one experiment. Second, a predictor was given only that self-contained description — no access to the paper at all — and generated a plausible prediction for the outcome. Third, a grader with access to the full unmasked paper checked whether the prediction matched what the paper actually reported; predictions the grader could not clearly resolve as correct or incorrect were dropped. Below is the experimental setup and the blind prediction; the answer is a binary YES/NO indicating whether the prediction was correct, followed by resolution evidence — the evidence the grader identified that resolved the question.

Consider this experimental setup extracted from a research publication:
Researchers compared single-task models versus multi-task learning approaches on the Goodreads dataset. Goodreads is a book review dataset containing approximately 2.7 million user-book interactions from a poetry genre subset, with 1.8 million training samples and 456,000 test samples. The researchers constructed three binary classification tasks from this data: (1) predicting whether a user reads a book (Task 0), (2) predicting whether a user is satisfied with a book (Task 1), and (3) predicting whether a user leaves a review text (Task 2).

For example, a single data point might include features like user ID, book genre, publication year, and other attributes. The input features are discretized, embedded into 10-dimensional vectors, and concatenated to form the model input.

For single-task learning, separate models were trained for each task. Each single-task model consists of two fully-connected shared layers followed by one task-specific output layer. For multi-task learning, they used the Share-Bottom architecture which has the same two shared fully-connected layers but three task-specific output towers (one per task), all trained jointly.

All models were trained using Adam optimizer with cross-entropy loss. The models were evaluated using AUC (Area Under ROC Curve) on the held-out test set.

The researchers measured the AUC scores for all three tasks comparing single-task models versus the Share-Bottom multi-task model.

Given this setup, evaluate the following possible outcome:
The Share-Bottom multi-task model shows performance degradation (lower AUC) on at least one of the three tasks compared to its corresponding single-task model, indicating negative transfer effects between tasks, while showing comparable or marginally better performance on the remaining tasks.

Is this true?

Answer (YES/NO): NO